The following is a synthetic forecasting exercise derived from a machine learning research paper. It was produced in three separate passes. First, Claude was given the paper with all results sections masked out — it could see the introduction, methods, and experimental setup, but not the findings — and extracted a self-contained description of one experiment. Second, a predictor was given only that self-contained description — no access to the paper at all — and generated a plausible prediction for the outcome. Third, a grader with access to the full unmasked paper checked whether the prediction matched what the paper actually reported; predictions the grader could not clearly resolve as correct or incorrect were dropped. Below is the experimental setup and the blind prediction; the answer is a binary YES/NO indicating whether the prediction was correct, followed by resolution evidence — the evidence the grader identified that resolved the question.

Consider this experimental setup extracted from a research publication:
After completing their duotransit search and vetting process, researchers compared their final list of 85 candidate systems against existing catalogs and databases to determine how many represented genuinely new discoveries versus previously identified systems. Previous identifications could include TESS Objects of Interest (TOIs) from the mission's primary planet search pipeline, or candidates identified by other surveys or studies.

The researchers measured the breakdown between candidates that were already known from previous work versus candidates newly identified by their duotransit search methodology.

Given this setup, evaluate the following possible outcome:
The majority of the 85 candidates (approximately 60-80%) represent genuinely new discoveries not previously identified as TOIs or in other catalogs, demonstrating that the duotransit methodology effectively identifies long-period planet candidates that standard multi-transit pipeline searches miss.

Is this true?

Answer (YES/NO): YES